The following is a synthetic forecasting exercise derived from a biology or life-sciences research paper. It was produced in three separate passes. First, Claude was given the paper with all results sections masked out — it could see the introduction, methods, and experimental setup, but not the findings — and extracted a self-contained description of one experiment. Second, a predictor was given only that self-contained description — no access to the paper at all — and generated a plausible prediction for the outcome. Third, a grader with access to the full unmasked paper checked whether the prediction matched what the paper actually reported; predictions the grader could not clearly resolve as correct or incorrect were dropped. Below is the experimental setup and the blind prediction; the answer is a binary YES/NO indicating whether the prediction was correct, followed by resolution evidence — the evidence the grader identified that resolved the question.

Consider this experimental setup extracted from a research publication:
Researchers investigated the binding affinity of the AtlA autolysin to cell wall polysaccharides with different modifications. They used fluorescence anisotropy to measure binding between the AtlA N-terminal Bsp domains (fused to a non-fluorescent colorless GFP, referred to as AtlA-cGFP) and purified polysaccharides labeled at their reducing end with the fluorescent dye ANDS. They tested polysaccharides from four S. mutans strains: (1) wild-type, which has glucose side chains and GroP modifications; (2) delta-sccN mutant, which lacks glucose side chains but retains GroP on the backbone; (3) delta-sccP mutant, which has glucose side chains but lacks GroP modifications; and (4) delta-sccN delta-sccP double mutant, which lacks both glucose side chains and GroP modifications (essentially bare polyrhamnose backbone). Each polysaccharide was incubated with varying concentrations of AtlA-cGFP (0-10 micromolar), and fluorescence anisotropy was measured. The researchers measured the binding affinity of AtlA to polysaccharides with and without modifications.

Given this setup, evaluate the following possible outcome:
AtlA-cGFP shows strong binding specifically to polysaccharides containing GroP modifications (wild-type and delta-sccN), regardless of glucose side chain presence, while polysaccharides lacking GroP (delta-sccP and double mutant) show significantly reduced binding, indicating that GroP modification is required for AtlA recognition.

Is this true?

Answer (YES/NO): NO